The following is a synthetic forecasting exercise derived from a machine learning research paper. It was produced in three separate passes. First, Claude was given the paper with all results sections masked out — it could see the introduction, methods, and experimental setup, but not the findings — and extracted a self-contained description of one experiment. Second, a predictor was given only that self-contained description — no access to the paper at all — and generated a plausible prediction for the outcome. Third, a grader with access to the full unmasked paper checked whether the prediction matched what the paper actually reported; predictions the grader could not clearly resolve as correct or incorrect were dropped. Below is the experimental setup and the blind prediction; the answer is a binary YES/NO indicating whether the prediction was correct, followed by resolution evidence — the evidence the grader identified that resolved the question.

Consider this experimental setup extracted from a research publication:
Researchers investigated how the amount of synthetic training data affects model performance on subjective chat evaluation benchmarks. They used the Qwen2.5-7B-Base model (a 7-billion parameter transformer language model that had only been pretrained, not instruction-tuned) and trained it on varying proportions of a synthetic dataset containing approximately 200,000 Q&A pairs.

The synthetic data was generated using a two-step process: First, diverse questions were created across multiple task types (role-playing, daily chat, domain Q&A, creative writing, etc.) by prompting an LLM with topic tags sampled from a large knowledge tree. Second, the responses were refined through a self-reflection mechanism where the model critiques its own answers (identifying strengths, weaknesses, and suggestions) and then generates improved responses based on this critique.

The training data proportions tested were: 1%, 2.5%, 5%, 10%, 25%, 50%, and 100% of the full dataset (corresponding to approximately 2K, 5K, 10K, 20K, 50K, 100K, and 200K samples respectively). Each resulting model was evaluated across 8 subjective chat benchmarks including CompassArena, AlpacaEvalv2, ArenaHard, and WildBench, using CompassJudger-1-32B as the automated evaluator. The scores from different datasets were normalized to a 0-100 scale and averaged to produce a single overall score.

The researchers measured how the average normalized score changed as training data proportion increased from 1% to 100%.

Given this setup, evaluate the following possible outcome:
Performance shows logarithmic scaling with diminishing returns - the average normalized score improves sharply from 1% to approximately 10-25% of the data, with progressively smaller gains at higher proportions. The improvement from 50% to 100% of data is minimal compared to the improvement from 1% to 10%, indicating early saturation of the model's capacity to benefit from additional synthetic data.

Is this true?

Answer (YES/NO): YES